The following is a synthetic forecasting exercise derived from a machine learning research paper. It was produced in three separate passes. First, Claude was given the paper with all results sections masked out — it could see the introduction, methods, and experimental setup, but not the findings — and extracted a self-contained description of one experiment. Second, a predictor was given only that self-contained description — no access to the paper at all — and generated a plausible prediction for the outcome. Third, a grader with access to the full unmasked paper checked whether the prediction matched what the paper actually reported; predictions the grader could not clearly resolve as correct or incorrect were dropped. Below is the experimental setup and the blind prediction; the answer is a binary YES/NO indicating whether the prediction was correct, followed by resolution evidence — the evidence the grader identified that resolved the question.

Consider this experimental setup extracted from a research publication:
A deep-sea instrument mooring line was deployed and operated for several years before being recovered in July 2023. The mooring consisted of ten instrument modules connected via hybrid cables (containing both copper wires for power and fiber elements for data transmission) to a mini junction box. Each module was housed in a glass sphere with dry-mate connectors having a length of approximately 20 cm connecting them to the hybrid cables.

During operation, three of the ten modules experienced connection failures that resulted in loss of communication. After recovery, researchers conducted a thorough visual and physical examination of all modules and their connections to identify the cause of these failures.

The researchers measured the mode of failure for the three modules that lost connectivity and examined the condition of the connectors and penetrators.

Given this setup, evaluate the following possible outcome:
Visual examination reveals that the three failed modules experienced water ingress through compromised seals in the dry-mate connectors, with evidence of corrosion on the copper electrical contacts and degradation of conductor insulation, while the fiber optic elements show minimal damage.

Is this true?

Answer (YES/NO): NO